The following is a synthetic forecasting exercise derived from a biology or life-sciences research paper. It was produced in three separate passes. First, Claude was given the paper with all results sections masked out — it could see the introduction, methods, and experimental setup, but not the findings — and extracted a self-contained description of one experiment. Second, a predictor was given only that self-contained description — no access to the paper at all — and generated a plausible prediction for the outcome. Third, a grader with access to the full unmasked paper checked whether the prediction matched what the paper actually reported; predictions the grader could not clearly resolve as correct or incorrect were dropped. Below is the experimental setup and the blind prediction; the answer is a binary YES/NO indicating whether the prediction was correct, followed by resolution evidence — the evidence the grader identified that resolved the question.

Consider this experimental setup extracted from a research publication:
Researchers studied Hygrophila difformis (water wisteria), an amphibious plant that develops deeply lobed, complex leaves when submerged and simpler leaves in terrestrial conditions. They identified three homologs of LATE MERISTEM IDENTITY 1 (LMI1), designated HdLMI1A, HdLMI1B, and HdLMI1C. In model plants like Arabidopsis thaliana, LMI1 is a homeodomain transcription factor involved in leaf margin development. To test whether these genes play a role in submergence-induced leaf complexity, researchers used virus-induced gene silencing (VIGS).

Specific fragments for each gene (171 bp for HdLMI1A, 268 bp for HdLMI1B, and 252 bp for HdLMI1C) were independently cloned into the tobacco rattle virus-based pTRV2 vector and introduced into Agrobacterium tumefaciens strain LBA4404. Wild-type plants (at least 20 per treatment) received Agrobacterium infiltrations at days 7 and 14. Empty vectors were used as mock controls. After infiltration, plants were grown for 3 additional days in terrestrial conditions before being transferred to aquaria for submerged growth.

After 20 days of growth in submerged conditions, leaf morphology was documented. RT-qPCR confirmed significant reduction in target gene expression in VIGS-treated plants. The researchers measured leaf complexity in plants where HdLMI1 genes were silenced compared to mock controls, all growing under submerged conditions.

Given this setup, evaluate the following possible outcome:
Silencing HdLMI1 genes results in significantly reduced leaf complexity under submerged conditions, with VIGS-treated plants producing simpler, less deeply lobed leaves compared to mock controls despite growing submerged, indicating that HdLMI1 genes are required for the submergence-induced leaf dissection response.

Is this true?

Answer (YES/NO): YES